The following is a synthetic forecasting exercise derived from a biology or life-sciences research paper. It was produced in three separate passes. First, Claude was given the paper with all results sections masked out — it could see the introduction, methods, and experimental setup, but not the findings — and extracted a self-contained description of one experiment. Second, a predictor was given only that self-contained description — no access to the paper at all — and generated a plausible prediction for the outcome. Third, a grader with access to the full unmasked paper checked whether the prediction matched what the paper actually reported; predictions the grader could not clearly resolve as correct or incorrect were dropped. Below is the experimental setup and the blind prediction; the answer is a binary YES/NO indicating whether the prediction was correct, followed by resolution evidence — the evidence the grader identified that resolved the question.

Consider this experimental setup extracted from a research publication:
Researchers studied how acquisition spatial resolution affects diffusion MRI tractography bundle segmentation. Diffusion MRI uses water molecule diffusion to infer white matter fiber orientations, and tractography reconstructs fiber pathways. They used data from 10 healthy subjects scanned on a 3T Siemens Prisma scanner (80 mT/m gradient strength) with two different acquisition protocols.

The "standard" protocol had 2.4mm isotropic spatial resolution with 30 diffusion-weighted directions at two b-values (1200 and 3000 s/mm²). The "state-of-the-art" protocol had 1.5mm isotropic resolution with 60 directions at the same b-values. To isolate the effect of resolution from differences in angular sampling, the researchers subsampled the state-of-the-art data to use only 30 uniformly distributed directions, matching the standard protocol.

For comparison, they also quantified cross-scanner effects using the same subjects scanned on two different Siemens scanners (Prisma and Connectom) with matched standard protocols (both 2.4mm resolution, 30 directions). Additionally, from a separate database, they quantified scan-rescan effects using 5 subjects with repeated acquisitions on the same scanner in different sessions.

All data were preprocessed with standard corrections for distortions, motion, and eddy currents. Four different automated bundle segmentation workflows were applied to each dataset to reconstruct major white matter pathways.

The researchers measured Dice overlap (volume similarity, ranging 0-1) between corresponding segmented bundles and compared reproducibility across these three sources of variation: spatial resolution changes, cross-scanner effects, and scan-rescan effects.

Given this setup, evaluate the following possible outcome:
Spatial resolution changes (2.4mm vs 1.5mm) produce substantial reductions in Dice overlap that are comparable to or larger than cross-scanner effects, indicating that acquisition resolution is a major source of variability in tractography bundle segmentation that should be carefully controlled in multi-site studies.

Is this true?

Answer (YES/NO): YES